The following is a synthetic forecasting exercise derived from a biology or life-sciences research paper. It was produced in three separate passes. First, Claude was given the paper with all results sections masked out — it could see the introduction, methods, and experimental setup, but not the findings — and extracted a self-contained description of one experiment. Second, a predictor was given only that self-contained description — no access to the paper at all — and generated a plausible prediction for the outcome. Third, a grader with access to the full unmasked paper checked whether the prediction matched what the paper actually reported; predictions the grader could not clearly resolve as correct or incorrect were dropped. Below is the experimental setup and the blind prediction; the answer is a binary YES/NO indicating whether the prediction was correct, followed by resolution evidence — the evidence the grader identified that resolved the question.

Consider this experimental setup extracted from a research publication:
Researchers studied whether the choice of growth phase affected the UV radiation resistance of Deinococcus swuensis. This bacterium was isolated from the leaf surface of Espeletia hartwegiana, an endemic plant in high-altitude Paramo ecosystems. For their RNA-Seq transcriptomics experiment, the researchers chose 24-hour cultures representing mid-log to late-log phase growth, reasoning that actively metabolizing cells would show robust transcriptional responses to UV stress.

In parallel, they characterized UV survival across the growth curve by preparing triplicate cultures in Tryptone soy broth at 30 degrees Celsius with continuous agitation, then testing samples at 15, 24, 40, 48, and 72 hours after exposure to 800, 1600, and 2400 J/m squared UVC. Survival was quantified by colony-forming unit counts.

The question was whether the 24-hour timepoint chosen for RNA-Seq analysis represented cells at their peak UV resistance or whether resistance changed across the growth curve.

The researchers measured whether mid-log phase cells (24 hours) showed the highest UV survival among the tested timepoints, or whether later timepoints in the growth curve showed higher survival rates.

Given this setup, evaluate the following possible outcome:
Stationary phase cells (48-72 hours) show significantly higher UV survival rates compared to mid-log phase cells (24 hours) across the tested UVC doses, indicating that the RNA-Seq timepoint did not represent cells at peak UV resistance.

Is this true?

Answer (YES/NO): NO